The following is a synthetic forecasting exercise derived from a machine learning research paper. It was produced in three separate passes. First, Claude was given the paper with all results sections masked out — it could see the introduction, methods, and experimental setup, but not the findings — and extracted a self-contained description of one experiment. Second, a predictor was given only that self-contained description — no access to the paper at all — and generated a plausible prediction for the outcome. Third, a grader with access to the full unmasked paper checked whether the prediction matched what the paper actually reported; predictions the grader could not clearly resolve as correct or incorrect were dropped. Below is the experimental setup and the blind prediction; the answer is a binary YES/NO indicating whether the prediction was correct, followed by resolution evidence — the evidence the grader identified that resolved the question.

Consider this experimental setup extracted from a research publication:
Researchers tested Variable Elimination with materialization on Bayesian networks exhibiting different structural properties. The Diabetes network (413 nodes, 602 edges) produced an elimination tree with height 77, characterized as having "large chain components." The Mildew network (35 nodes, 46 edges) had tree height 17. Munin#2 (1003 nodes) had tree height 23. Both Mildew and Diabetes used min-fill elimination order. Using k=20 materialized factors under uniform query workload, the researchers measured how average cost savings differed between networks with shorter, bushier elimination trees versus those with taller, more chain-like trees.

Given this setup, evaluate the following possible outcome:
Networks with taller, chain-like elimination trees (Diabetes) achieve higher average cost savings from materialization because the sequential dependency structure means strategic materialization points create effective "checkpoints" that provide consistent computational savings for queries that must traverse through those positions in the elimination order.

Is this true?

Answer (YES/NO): NO